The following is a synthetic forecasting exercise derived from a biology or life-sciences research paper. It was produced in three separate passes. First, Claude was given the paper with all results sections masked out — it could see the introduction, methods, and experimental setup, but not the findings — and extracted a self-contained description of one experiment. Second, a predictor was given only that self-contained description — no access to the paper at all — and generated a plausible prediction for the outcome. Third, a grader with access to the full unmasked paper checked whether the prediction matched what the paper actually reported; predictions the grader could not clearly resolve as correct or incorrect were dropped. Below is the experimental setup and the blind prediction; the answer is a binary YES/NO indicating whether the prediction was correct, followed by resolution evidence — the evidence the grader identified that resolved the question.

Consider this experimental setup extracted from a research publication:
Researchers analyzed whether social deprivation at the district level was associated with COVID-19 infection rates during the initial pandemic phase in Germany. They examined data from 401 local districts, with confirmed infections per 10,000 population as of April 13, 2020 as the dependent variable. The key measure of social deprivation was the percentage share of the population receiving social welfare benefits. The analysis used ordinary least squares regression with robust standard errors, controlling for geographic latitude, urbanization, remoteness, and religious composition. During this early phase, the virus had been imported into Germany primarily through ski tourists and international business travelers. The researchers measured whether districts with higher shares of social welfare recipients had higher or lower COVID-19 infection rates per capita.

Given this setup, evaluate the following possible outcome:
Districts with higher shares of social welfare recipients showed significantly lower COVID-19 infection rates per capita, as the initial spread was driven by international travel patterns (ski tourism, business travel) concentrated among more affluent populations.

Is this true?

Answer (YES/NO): YES